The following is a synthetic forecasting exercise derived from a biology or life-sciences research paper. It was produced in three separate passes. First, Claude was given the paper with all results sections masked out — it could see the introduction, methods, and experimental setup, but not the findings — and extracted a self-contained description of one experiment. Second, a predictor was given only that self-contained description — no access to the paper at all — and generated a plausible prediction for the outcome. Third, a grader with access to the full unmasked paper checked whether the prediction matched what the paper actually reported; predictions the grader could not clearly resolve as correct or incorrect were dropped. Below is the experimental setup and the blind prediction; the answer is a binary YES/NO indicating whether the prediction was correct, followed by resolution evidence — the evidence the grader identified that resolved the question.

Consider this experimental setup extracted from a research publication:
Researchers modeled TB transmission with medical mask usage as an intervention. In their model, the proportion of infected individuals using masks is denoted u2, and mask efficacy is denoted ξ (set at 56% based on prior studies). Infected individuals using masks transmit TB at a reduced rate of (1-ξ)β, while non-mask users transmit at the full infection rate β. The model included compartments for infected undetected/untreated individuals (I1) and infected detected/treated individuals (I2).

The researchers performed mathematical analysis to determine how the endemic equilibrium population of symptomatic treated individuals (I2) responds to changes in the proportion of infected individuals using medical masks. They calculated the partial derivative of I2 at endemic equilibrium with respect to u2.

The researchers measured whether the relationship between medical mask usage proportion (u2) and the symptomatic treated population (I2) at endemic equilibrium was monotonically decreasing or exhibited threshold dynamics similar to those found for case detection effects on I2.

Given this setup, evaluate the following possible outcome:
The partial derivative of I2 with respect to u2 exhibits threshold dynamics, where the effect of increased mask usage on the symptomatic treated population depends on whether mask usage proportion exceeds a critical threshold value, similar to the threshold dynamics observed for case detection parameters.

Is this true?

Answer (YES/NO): NO